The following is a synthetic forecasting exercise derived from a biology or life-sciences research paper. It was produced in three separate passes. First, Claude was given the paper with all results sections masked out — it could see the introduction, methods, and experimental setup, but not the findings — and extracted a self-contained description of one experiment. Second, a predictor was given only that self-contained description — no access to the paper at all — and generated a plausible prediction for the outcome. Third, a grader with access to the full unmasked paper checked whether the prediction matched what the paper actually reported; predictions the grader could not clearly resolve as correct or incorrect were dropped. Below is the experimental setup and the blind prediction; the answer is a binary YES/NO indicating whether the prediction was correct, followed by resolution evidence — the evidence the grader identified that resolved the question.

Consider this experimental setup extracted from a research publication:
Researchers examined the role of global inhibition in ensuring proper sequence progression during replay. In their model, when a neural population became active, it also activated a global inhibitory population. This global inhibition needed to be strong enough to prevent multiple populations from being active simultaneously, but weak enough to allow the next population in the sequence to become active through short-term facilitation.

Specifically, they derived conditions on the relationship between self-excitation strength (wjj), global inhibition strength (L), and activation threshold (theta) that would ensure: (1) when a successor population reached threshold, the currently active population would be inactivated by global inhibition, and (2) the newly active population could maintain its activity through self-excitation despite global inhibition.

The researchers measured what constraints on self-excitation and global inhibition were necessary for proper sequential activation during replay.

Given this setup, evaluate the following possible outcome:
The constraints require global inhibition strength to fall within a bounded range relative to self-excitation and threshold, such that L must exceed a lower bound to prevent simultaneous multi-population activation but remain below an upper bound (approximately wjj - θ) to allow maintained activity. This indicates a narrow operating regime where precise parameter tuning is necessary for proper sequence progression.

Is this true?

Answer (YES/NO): NO